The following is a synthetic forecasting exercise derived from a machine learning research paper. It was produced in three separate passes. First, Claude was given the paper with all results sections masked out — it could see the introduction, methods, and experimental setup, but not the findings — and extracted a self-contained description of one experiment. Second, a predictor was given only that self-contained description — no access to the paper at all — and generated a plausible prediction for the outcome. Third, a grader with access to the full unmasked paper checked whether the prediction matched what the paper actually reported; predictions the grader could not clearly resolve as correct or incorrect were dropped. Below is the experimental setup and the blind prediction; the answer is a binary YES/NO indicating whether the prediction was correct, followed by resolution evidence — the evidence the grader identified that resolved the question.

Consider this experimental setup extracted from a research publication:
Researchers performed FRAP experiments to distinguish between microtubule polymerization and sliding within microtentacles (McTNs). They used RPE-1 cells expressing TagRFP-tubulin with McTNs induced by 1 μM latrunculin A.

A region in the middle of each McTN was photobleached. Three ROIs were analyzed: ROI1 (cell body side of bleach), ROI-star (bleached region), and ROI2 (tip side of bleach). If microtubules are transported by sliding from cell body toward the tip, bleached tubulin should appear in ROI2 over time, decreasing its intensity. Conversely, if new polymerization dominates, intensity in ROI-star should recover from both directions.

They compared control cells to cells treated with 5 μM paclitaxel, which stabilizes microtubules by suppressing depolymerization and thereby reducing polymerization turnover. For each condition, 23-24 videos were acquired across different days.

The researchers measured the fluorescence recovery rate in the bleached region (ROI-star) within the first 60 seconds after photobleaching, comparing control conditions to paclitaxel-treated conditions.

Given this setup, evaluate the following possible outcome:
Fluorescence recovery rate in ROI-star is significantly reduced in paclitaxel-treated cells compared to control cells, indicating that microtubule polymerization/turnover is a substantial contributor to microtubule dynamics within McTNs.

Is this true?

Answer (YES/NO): YES